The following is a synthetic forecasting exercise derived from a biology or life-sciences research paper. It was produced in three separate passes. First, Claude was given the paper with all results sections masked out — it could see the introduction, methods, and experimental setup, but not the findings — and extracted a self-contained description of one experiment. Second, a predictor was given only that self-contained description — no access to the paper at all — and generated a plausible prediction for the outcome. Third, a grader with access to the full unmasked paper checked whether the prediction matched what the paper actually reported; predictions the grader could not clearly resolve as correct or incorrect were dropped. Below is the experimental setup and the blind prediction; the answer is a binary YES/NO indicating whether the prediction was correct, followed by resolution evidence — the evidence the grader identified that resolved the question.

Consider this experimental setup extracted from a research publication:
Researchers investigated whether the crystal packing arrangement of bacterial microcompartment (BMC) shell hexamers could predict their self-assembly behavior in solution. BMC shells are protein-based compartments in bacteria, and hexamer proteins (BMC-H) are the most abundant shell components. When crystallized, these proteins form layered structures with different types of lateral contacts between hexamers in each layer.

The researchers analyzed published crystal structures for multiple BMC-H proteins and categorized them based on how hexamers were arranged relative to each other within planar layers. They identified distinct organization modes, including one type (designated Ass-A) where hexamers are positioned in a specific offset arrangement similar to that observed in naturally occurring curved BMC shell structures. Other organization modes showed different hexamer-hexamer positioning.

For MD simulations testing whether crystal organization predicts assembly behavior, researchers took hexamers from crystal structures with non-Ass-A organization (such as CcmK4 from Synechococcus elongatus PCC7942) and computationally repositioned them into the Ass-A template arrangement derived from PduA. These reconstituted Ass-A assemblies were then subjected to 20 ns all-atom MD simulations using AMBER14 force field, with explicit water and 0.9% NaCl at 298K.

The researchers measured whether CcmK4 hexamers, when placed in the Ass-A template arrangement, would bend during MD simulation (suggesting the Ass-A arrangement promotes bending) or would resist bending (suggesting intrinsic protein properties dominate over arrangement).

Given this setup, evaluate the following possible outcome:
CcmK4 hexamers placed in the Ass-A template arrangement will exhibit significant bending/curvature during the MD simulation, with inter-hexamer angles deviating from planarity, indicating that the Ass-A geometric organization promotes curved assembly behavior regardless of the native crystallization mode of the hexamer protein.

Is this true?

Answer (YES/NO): YES